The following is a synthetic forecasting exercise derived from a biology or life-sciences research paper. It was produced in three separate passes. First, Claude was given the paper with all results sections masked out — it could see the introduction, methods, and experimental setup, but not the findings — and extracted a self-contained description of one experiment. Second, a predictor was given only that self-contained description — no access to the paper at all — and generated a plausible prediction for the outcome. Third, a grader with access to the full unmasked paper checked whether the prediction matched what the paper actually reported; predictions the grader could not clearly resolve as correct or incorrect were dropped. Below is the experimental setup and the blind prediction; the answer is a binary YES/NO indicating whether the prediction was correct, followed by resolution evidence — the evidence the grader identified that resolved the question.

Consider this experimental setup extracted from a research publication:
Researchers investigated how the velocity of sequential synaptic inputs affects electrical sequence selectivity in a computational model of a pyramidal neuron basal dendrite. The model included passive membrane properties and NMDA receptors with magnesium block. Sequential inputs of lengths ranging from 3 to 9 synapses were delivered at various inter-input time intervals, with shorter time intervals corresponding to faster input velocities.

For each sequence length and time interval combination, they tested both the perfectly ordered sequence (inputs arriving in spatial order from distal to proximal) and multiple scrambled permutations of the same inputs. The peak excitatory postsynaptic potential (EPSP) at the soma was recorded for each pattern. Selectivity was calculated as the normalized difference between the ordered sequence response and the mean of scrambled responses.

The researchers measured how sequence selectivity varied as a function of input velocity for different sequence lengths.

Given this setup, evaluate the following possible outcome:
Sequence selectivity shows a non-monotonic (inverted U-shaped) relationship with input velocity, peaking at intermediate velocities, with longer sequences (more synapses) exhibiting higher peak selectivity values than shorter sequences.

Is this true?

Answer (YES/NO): YES